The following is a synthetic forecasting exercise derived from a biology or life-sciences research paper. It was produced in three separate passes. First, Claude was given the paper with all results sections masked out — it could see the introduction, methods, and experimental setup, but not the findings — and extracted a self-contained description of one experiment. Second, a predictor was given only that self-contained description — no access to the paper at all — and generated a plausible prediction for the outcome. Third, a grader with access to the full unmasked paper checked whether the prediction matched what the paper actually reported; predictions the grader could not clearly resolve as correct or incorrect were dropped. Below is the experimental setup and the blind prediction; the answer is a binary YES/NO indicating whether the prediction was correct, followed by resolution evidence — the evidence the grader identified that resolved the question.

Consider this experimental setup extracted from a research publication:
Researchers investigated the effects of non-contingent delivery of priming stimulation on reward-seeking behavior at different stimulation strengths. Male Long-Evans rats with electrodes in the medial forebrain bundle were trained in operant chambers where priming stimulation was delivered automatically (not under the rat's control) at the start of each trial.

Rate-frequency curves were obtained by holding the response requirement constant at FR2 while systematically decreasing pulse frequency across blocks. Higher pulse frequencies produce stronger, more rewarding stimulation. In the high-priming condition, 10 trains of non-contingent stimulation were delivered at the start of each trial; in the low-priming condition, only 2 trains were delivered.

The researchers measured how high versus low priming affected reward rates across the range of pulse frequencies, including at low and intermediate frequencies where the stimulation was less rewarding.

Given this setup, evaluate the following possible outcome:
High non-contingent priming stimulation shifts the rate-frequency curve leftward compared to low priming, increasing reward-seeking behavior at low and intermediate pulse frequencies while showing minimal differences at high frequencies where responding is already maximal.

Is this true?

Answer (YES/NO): NO